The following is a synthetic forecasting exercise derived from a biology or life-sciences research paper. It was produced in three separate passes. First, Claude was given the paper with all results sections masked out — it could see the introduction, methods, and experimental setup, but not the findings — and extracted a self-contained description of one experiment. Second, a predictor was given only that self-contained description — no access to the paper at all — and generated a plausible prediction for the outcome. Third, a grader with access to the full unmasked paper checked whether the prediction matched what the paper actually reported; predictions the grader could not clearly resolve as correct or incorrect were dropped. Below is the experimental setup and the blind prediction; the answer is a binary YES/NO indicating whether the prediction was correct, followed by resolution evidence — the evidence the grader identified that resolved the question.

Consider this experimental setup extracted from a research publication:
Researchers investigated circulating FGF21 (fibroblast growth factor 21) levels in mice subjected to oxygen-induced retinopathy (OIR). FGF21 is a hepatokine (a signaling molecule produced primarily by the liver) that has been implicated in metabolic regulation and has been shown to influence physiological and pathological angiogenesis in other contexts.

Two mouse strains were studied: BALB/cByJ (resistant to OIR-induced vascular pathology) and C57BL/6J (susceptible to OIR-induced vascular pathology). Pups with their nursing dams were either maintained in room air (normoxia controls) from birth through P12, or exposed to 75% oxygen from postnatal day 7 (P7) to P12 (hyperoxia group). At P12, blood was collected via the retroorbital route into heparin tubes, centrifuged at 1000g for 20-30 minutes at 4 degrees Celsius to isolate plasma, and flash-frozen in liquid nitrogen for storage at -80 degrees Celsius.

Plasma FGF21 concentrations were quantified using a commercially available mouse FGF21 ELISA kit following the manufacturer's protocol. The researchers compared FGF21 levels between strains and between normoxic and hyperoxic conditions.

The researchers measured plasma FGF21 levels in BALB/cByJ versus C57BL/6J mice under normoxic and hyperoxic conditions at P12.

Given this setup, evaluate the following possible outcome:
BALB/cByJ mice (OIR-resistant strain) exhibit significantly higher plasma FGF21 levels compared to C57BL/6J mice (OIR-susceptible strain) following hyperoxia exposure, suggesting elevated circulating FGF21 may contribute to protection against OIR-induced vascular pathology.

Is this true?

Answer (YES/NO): YES